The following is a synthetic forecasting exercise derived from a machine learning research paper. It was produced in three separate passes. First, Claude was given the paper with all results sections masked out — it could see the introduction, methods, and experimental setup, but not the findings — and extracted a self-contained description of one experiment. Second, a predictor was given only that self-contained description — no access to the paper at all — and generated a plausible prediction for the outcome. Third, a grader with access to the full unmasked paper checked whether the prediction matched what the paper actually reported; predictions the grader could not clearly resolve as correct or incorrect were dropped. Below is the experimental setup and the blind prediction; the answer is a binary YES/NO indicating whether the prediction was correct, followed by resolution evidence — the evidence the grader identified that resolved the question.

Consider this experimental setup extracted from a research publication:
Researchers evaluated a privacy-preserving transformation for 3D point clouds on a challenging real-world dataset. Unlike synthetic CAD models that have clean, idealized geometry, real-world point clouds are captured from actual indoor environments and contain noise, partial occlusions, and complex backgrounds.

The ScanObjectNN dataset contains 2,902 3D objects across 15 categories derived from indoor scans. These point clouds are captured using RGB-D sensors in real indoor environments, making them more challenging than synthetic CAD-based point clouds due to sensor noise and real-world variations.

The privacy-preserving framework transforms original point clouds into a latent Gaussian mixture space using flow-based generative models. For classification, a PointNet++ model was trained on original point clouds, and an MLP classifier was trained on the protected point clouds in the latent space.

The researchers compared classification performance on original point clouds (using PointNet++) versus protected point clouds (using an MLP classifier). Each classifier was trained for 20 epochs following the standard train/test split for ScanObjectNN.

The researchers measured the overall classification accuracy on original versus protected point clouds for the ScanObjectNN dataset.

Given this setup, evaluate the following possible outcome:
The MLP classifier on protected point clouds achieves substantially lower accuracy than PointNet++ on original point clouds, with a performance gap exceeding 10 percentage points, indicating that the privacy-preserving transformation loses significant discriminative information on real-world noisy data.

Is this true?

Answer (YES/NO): NO